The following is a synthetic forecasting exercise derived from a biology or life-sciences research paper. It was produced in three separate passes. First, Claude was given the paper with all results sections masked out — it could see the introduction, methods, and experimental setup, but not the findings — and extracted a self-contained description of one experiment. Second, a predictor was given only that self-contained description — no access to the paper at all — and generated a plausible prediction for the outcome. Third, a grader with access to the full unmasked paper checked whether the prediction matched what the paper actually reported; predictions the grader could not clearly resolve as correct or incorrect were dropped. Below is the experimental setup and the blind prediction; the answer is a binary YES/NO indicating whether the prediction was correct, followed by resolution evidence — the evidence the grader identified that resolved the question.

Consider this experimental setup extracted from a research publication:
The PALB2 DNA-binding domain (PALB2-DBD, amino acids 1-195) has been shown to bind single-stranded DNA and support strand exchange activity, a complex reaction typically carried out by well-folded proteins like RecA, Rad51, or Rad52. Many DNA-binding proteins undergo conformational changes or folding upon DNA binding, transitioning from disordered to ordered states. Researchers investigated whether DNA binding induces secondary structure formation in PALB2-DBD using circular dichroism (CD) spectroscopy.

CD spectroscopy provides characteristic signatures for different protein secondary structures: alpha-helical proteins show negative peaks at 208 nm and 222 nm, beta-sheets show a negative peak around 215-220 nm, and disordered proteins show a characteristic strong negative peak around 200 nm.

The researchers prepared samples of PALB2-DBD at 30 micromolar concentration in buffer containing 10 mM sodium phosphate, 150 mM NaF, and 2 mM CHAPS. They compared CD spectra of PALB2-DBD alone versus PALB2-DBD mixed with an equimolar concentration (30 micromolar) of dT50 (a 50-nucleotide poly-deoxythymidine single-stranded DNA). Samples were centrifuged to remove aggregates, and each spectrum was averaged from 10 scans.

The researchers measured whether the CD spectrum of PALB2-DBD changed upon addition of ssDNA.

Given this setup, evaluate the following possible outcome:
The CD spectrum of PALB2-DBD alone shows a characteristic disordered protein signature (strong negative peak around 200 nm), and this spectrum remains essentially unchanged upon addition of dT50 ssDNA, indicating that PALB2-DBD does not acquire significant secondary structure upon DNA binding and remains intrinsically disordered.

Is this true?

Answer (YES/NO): NO